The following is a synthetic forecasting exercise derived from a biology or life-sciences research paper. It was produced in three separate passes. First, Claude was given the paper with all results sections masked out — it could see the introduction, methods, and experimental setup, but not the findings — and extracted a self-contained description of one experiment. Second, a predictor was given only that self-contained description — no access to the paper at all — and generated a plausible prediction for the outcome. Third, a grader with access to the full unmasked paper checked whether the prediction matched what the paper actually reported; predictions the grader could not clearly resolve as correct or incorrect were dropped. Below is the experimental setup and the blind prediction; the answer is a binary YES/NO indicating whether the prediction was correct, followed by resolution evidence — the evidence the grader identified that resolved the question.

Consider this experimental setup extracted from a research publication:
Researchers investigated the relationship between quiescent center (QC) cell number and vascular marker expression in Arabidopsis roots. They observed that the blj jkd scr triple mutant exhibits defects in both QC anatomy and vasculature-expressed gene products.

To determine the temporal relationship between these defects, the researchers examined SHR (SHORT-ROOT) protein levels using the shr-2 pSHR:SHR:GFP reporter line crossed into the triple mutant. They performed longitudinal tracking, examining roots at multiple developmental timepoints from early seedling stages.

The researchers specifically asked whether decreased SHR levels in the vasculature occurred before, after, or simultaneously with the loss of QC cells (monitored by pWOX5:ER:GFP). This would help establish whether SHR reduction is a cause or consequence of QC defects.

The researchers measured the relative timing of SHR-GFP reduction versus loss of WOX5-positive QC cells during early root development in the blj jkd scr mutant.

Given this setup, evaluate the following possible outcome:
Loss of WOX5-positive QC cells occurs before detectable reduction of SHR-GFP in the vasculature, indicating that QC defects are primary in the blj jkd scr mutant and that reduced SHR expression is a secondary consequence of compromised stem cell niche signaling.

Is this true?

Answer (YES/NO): NO